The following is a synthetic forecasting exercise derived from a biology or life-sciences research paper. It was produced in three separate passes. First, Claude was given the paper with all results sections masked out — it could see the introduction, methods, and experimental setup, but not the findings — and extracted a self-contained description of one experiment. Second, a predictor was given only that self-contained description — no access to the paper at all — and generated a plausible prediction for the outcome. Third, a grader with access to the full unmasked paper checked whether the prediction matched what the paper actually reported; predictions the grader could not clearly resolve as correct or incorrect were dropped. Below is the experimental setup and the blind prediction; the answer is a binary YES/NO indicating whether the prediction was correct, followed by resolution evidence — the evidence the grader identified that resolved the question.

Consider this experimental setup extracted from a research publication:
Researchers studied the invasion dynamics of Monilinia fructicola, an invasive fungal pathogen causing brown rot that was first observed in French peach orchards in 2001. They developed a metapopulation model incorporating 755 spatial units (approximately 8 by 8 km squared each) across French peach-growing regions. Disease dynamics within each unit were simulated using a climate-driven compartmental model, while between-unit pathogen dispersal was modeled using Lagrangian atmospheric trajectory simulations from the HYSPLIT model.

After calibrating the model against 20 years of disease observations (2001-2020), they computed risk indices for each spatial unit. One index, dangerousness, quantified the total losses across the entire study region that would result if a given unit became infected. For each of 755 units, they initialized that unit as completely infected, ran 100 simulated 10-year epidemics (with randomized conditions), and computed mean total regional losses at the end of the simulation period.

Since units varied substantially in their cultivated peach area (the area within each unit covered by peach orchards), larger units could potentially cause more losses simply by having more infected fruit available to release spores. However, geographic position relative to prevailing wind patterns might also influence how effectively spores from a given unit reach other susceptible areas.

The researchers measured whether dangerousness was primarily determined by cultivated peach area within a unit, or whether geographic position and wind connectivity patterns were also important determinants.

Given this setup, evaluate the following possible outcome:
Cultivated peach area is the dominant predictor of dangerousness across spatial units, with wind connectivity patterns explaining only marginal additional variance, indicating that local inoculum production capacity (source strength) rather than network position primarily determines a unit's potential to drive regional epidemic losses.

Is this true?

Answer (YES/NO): NO